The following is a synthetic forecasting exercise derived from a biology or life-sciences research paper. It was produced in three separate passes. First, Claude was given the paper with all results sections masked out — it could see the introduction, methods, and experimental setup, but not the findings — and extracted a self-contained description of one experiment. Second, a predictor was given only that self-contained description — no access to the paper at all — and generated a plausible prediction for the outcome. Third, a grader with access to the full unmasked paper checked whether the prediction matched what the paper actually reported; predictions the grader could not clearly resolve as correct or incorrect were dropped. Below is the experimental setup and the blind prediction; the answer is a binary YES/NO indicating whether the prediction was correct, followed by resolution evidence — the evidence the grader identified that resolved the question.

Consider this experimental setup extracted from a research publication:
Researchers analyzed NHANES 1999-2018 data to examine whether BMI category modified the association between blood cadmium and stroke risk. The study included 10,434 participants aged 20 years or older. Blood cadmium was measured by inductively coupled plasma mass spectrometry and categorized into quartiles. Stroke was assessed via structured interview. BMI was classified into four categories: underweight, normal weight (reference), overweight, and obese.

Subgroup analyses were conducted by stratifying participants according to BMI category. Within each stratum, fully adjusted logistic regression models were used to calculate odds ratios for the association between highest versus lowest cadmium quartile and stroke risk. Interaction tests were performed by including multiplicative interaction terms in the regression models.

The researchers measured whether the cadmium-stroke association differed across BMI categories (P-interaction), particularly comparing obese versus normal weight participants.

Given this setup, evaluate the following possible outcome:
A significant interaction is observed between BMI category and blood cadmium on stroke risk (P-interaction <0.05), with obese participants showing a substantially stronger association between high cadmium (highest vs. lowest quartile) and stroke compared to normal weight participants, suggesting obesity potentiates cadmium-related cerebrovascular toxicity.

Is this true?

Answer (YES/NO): NO